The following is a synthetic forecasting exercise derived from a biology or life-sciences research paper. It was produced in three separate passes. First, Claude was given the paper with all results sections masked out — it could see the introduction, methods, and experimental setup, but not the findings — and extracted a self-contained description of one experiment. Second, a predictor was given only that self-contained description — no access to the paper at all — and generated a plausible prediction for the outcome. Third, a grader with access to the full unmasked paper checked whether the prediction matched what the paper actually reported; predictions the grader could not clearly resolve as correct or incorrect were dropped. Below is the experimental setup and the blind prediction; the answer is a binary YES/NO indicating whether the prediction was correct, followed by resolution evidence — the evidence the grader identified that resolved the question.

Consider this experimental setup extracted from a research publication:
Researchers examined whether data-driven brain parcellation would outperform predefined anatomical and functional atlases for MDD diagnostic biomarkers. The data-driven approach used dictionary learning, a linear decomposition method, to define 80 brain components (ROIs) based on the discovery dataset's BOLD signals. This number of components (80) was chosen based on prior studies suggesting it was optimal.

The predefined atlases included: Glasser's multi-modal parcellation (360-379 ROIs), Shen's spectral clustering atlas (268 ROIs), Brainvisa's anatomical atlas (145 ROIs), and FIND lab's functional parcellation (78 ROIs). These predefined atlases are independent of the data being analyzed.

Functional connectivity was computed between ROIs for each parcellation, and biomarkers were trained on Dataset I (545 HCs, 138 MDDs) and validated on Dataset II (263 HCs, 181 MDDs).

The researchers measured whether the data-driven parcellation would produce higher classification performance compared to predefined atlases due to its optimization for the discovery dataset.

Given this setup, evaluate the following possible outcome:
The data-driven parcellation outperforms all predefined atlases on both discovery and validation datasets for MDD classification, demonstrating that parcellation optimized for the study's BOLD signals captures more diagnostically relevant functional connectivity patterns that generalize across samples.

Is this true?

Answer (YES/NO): NO